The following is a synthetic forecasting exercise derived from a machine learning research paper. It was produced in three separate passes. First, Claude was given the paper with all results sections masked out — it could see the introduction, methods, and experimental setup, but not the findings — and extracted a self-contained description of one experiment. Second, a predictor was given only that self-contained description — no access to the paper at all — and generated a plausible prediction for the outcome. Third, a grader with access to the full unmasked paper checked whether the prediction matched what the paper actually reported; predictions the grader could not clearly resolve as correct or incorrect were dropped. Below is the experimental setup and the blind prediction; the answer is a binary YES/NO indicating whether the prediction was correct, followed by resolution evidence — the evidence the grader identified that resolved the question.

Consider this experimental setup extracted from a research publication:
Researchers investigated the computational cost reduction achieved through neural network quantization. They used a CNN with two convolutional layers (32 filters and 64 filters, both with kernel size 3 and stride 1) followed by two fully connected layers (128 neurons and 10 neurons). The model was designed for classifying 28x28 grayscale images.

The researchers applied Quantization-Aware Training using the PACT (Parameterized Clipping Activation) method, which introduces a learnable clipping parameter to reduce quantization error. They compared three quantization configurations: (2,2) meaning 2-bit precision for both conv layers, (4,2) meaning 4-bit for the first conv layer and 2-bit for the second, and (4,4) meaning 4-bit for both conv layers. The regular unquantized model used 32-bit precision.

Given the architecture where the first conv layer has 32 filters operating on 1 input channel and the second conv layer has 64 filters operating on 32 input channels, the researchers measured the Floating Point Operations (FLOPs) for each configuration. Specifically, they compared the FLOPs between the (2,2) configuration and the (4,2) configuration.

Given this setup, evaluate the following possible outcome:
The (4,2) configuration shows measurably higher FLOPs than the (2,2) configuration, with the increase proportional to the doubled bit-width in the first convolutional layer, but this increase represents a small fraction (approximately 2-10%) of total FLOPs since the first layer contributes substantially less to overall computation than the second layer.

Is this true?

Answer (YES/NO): NO